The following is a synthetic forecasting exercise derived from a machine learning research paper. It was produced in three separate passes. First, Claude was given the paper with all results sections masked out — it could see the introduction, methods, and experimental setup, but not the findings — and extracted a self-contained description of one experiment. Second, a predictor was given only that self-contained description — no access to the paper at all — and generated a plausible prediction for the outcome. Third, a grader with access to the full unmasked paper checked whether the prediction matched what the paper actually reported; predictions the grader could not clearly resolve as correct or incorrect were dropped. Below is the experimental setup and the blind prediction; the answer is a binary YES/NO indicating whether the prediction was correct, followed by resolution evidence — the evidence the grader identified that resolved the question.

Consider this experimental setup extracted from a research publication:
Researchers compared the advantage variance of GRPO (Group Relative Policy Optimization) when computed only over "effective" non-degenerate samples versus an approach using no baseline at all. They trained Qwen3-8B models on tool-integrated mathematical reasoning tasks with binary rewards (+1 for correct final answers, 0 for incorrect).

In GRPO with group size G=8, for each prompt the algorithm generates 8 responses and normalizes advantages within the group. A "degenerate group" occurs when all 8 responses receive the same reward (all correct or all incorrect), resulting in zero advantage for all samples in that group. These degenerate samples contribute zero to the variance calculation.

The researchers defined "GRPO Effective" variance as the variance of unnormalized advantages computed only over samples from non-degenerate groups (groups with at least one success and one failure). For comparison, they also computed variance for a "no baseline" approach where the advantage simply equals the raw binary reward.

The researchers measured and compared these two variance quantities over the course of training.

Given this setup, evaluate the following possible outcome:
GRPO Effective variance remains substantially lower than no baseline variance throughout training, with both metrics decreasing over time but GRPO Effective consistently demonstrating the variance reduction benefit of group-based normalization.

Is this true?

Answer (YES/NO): NO